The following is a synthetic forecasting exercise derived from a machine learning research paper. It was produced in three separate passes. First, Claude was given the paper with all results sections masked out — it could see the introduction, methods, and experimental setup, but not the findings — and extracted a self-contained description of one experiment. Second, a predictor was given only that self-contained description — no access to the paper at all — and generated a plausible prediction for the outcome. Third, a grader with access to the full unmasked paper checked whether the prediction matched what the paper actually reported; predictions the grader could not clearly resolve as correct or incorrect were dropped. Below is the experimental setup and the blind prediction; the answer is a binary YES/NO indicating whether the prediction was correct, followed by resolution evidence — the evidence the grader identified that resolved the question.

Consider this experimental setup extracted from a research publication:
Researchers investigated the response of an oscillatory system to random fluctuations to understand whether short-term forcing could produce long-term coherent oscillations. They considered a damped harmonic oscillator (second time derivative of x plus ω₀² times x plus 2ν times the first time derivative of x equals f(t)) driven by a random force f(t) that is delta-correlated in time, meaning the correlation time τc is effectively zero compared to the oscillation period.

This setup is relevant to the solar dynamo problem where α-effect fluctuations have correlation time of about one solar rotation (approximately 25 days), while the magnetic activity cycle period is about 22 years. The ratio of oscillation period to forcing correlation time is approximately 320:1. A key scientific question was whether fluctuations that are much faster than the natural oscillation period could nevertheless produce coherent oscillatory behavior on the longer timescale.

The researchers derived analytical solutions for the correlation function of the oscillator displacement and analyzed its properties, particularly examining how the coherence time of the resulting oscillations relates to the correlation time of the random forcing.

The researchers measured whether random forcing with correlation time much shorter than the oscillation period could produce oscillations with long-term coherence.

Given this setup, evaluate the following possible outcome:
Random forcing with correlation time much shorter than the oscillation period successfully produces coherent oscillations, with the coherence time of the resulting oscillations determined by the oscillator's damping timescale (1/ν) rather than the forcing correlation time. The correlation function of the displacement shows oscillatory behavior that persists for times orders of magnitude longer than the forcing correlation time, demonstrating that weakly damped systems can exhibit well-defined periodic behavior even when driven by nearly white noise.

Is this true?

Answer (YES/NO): YES